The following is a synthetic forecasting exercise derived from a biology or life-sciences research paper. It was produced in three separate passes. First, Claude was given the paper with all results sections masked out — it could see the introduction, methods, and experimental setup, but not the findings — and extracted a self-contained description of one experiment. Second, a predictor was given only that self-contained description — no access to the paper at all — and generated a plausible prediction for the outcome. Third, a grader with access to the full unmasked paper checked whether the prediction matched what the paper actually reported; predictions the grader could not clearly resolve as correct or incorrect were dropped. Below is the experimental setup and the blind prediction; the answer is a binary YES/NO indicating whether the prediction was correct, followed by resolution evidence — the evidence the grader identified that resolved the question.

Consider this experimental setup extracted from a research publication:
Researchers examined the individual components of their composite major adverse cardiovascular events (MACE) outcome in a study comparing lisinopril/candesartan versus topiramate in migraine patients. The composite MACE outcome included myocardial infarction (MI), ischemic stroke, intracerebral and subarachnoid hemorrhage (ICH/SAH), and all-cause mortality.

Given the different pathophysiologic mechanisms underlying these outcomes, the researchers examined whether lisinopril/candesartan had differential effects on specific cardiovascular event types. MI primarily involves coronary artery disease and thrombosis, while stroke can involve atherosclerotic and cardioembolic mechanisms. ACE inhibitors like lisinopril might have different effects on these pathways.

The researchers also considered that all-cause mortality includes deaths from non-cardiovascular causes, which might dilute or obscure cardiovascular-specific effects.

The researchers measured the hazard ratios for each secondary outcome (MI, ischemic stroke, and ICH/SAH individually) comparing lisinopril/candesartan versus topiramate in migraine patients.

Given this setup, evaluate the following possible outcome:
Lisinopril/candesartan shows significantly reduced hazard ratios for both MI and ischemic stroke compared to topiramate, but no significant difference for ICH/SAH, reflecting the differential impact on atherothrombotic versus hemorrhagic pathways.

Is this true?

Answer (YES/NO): NO